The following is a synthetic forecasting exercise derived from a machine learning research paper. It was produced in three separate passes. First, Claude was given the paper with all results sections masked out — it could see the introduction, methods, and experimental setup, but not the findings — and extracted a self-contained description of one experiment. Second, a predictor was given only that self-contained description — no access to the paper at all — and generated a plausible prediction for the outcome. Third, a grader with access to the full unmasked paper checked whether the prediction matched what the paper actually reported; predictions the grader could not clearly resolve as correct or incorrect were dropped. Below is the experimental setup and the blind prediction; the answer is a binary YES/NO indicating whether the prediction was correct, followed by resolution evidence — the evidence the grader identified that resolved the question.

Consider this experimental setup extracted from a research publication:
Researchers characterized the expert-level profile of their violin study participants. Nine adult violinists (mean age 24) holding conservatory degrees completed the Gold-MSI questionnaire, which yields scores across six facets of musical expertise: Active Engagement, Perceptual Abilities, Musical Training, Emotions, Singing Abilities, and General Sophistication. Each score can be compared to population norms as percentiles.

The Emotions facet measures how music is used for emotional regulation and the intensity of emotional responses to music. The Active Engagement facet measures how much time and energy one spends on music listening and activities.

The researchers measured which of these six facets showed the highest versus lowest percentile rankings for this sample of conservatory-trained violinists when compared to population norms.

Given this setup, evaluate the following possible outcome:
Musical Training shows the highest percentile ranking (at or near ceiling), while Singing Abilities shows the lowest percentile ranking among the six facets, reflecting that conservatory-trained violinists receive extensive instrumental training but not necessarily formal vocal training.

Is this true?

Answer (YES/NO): NO